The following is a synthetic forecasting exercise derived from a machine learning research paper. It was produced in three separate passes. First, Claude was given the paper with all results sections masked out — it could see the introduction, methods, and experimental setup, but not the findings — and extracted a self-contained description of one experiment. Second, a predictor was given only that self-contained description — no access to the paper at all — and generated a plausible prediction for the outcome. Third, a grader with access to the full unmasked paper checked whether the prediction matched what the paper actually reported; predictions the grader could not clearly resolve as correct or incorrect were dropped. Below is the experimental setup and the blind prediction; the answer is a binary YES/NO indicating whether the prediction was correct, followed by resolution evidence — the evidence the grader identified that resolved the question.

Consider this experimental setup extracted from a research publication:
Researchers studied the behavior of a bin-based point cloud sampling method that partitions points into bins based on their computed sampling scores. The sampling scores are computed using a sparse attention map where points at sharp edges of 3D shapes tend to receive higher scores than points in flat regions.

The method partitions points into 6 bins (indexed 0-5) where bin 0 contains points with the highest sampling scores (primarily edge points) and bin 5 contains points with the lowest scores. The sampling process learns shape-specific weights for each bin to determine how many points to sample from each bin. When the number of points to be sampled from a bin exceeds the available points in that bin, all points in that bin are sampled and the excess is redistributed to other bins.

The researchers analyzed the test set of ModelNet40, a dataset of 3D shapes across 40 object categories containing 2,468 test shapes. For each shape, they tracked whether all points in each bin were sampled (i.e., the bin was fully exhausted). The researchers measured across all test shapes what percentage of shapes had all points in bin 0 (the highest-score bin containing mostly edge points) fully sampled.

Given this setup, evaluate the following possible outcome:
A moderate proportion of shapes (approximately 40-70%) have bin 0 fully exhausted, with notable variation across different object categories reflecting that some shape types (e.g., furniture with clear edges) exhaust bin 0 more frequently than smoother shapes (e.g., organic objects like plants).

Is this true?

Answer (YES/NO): YES